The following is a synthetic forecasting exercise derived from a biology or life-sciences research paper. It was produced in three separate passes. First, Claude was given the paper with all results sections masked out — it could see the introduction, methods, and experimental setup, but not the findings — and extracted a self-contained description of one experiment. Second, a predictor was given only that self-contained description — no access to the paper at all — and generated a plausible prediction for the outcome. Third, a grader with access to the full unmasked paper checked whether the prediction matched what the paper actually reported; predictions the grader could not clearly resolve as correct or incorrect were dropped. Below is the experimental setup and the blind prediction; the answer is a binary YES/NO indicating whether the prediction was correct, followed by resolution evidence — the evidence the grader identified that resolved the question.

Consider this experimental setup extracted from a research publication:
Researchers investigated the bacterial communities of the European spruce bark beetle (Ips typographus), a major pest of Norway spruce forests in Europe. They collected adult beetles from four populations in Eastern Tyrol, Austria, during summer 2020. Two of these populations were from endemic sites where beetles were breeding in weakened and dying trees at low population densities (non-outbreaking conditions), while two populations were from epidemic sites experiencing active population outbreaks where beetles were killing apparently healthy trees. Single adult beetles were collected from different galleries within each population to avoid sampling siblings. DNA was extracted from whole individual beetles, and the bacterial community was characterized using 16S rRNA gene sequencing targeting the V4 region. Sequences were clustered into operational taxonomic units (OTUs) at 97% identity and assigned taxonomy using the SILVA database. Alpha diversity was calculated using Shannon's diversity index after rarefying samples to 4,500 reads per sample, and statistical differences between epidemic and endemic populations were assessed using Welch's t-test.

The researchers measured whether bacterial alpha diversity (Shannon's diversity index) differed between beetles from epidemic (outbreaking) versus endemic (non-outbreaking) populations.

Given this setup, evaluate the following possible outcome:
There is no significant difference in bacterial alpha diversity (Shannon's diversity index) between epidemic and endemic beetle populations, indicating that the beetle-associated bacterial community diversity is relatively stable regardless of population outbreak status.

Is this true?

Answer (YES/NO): YES